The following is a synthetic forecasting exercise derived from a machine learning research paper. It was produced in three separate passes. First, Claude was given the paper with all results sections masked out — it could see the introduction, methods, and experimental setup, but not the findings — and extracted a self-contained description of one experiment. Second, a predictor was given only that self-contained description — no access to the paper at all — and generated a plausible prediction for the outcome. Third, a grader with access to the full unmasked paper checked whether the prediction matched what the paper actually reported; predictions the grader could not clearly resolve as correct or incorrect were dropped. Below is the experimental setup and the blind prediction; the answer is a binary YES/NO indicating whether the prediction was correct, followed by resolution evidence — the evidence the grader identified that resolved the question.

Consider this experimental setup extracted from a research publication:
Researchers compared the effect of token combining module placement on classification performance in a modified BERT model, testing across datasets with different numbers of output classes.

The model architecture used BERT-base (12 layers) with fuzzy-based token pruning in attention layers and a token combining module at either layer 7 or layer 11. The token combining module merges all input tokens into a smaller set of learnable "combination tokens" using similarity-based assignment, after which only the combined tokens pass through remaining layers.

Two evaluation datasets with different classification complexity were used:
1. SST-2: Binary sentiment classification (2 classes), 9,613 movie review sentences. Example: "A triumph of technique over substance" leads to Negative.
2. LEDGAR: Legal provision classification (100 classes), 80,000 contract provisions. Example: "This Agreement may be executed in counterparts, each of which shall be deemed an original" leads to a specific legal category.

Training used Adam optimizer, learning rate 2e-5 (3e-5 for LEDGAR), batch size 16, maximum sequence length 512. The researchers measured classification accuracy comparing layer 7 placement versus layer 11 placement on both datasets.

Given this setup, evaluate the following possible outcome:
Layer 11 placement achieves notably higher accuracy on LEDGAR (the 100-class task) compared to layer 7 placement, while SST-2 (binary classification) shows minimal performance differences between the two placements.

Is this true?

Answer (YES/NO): NO